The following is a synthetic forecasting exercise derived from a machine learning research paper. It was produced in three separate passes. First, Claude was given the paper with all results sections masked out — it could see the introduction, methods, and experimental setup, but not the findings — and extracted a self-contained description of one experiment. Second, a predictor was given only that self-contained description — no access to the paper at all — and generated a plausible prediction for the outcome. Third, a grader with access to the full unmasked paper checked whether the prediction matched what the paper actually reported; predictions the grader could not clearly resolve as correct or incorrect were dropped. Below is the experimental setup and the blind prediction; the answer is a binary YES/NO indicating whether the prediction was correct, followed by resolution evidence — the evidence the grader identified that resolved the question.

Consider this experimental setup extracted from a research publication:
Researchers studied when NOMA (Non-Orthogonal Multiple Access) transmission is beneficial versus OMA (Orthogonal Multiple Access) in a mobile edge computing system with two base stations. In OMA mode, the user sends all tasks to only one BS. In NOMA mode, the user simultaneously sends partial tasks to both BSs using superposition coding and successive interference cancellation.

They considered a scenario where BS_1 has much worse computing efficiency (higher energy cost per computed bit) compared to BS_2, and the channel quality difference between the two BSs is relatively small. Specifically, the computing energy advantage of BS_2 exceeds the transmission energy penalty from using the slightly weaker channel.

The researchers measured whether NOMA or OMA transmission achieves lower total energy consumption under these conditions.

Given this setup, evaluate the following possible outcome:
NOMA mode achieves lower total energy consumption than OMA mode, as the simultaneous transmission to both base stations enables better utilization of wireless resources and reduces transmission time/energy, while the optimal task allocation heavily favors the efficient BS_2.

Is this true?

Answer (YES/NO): NO